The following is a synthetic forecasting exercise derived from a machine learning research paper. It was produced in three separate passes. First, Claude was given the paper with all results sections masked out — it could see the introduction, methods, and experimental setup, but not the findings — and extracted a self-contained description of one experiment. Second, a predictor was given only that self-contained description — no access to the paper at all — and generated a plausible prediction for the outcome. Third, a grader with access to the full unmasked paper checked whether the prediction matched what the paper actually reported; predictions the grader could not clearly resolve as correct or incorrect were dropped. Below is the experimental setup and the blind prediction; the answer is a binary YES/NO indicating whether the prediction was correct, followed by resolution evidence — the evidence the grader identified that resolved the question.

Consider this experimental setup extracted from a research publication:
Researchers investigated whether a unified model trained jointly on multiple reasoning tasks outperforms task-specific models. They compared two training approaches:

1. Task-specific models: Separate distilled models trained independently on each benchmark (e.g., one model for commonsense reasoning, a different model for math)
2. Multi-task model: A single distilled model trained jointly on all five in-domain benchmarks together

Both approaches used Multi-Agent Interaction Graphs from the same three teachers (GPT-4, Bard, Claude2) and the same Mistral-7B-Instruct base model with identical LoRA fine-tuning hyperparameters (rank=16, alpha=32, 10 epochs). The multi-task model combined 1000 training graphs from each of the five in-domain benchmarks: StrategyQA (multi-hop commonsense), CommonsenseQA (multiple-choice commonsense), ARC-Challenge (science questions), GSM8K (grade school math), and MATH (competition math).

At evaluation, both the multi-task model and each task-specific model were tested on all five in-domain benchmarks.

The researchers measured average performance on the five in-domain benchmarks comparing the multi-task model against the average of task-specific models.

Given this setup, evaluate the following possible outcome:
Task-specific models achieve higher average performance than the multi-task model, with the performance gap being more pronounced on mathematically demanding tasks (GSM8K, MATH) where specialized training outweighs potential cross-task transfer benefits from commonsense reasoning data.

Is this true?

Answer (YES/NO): NO